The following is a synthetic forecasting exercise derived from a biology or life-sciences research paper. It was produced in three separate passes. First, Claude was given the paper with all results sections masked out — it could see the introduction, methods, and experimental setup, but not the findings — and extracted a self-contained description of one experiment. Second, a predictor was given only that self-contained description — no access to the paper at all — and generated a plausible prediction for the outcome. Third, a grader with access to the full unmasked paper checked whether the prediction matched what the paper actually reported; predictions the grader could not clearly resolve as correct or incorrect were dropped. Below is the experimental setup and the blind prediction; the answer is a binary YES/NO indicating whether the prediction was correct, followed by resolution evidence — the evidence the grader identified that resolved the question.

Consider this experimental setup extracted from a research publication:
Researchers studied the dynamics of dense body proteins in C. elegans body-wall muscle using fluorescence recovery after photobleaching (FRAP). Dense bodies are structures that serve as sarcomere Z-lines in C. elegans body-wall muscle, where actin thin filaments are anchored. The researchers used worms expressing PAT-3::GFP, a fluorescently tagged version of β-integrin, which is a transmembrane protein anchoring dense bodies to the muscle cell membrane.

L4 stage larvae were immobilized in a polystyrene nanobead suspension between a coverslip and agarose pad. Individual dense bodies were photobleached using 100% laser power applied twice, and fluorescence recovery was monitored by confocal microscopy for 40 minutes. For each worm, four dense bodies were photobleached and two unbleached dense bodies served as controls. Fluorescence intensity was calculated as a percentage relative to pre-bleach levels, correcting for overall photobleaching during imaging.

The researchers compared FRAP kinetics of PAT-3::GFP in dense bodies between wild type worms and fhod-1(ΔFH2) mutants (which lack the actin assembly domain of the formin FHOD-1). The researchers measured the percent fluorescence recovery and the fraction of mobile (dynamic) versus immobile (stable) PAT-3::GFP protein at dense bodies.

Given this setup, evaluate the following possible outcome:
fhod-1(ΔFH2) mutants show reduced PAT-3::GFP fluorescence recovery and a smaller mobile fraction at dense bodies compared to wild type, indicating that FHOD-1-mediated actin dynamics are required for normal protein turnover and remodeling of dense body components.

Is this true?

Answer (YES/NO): NO